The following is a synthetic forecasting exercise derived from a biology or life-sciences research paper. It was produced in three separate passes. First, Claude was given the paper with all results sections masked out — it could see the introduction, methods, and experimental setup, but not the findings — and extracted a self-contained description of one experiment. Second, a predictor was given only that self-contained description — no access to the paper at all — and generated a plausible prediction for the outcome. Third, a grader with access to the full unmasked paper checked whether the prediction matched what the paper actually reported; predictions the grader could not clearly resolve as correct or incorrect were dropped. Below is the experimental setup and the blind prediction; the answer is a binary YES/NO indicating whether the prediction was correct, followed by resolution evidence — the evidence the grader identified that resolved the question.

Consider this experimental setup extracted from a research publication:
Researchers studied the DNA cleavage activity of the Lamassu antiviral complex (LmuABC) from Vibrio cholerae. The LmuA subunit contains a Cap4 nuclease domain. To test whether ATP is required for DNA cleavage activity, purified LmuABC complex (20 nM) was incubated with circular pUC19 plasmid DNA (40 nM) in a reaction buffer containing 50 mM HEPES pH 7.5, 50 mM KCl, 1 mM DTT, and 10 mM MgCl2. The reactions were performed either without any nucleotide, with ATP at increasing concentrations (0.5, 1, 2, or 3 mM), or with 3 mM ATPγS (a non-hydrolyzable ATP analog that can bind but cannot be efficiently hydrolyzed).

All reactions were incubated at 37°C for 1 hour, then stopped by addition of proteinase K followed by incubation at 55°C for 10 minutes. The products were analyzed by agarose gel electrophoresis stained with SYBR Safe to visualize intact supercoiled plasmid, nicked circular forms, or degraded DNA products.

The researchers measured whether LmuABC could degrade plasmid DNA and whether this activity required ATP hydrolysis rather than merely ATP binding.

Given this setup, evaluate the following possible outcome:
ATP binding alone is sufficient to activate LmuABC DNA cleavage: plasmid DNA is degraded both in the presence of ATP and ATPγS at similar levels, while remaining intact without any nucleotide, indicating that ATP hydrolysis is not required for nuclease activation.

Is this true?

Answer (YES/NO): NO